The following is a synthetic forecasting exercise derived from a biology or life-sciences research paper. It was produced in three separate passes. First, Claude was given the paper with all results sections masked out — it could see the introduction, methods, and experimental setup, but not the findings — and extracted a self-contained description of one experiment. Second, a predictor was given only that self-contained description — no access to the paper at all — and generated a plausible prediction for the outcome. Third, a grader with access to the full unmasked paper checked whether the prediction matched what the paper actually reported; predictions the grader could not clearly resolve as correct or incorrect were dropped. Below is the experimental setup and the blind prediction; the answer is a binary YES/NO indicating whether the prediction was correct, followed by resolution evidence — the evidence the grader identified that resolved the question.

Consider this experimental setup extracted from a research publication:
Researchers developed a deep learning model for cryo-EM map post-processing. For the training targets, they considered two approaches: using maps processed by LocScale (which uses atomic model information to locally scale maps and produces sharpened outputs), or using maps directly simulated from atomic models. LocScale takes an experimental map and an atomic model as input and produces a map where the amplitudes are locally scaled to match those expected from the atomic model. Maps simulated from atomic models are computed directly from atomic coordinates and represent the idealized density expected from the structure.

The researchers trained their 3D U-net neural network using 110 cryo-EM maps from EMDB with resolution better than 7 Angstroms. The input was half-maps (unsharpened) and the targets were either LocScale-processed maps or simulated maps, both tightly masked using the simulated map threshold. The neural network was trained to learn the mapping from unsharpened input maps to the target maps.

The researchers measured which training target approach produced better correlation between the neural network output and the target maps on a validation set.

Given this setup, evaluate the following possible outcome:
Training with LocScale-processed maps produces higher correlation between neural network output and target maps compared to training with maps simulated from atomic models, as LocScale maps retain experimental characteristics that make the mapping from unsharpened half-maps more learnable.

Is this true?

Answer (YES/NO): YES